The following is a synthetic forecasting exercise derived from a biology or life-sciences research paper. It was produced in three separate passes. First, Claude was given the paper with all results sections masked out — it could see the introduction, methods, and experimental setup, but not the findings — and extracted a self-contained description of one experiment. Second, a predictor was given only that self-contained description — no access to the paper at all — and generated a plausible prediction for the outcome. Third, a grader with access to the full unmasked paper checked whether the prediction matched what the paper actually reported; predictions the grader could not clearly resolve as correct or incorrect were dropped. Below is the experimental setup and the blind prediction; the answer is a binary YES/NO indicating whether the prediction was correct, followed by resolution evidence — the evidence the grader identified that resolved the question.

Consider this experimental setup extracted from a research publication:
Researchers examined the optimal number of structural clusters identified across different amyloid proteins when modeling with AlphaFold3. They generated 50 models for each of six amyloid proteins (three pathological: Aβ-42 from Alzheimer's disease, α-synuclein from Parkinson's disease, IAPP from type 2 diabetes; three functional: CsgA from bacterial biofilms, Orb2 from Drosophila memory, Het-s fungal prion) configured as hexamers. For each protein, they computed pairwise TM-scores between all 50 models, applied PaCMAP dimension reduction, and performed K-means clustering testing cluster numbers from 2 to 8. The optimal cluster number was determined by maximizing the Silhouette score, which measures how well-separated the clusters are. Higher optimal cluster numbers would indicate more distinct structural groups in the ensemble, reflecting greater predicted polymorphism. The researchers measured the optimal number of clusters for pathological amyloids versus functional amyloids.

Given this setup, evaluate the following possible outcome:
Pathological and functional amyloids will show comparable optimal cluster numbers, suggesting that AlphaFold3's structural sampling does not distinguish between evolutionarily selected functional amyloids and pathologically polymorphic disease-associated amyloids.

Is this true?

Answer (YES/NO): NO